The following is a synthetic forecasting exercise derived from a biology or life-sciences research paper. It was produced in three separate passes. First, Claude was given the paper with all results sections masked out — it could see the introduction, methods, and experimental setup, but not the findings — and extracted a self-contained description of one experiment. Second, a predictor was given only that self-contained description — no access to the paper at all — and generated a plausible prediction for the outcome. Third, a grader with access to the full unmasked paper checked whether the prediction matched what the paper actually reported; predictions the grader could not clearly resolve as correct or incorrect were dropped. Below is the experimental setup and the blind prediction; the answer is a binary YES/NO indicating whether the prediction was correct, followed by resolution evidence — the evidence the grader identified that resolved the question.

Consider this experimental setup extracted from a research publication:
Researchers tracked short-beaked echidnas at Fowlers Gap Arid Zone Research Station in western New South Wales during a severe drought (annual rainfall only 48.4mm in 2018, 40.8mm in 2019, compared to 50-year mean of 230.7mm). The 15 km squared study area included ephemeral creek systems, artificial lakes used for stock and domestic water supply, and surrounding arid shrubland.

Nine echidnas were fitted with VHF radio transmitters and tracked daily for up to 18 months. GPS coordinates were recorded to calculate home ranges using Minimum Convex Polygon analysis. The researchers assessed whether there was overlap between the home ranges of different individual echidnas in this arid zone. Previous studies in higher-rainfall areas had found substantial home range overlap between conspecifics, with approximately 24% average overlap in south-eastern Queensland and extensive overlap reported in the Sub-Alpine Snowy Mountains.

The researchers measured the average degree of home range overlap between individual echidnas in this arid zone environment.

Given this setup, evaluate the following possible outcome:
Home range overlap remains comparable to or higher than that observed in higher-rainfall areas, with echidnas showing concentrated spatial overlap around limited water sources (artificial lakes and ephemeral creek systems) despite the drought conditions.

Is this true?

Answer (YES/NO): NO